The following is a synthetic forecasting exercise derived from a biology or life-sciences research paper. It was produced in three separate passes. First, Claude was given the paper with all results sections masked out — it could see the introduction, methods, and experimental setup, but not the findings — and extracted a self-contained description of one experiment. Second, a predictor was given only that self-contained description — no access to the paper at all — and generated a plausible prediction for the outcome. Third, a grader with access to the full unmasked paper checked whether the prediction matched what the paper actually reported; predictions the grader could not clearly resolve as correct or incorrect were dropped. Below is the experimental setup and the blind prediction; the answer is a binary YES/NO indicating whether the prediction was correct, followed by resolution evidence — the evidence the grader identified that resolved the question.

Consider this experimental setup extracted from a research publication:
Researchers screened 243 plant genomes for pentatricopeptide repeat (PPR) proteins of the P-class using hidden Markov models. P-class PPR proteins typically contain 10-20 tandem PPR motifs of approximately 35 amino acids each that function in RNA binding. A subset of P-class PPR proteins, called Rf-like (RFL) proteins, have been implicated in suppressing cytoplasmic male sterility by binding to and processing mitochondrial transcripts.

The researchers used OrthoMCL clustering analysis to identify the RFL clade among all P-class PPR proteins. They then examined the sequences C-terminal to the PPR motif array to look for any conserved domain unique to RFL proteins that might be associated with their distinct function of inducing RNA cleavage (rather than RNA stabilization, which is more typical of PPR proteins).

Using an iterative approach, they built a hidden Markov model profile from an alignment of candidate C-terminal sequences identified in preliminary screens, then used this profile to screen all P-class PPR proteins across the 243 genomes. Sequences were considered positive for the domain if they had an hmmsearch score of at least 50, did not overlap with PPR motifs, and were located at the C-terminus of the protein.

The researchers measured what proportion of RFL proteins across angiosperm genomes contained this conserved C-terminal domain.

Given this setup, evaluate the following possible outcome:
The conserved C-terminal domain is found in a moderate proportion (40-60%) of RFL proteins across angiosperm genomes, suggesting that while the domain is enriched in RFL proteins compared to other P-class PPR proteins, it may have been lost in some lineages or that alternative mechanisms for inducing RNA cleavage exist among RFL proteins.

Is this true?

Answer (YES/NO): YES